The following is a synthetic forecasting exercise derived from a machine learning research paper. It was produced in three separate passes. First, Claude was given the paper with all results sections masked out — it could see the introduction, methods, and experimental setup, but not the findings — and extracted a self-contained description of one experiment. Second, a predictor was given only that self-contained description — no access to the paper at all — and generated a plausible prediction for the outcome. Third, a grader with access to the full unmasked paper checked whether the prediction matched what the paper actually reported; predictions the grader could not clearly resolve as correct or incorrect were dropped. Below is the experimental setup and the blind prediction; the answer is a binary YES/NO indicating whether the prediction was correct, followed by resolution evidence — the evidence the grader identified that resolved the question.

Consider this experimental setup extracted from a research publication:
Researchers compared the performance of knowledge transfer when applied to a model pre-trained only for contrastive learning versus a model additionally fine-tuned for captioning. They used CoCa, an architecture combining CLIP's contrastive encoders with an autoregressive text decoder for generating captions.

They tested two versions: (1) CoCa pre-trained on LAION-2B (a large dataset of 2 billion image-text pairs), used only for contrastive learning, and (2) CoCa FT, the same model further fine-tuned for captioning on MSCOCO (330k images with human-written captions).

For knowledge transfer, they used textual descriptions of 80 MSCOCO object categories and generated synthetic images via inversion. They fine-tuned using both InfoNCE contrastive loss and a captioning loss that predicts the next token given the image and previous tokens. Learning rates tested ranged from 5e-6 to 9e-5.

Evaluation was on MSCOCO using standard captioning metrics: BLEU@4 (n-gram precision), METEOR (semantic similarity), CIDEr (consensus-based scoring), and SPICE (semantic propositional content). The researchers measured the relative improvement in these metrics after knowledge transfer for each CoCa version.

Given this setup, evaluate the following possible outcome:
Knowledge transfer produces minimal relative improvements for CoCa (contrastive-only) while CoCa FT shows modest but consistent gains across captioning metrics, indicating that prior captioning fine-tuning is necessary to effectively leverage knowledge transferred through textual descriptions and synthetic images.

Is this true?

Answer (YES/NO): NO